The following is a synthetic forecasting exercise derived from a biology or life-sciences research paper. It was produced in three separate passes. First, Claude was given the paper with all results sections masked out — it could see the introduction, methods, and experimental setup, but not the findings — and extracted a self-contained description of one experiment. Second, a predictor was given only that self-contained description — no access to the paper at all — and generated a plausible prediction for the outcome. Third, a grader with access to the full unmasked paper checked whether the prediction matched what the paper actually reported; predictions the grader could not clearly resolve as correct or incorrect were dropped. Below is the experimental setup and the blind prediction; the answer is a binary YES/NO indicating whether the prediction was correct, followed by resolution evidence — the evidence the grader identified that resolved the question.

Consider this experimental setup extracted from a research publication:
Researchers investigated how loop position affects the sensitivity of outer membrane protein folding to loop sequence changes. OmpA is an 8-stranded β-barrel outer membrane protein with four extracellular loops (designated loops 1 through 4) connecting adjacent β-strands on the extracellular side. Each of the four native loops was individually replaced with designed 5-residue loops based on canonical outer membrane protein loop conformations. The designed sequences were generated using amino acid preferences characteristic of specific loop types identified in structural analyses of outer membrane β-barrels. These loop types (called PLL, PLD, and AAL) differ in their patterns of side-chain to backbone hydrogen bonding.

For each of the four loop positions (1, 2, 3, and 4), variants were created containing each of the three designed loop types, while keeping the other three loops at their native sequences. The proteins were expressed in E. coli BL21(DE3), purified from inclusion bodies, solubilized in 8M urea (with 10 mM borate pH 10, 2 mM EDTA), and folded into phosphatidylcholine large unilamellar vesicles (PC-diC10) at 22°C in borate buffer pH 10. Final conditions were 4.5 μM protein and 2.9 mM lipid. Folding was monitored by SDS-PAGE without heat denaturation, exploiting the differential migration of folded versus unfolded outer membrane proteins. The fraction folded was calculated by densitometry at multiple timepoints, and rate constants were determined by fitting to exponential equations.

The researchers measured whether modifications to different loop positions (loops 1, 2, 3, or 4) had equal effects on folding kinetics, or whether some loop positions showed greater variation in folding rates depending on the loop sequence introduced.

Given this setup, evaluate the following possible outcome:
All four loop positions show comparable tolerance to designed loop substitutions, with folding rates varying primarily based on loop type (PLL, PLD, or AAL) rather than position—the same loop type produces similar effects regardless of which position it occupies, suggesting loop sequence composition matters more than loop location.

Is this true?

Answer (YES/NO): NO